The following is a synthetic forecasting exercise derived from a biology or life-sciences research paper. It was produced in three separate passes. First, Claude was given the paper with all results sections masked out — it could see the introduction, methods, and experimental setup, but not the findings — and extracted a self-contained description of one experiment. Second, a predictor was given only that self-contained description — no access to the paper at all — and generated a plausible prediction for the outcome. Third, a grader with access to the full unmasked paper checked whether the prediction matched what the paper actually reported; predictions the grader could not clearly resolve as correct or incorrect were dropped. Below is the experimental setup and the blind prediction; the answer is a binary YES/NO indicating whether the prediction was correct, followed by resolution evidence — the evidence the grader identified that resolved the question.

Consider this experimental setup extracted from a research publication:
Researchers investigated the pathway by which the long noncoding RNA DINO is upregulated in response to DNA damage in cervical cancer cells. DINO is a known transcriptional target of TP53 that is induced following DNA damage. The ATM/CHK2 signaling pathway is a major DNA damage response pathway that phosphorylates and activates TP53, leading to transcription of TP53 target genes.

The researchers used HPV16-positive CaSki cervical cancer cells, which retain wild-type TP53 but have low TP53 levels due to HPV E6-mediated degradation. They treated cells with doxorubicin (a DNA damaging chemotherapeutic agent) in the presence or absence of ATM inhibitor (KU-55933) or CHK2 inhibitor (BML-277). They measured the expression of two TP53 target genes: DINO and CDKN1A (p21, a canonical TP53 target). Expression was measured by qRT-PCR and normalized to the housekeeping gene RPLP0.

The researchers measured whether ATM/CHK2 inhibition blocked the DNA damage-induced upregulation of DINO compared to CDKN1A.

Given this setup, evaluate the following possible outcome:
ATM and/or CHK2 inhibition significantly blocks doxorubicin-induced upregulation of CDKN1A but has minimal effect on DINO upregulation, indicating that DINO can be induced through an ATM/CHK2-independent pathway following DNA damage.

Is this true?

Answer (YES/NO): YES